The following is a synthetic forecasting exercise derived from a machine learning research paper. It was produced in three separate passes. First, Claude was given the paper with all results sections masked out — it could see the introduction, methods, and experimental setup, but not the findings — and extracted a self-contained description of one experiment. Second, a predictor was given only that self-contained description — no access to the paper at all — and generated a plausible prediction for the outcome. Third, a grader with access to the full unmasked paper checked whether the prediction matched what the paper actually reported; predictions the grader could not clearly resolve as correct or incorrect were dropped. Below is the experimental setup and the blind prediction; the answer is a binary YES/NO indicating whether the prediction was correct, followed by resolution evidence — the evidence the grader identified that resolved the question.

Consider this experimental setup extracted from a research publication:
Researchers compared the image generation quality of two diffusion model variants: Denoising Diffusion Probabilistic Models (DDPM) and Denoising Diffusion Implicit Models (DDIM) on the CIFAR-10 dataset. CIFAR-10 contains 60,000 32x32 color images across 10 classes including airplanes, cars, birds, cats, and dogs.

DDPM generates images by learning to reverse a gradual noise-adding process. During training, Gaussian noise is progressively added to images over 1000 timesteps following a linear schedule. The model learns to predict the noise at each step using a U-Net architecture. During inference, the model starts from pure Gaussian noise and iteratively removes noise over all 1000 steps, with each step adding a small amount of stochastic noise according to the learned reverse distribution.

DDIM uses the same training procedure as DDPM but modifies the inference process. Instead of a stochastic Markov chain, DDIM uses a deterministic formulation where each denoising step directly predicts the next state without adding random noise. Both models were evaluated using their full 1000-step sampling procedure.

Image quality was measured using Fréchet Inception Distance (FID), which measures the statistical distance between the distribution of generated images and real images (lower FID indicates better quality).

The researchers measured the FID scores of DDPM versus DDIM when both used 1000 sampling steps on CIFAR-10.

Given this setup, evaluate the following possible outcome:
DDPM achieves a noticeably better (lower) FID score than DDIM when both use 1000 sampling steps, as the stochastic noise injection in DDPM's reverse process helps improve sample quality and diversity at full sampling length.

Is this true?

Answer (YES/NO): YES